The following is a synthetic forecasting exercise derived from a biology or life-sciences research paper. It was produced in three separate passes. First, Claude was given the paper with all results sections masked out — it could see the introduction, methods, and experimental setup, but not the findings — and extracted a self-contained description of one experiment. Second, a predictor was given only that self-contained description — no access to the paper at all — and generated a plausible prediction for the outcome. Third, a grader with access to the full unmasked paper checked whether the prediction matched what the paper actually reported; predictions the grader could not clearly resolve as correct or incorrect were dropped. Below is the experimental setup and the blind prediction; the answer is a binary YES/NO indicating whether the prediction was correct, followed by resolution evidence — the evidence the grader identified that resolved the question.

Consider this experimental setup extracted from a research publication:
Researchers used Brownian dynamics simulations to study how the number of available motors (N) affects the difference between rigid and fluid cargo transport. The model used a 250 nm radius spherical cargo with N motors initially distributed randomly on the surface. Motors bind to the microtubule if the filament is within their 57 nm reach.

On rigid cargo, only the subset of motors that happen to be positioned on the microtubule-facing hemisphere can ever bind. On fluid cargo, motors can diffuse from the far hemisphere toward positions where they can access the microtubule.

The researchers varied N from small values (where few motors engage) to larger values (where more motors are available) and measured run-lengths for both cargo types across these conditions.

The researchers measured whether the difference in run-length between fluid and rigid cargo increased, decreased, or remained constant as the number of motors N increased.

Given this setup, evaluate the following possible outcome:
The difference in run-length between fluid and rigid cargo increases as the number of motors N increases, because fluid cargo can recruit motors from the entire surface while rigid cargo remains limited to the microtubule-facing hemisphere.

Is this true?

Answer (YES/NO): YES